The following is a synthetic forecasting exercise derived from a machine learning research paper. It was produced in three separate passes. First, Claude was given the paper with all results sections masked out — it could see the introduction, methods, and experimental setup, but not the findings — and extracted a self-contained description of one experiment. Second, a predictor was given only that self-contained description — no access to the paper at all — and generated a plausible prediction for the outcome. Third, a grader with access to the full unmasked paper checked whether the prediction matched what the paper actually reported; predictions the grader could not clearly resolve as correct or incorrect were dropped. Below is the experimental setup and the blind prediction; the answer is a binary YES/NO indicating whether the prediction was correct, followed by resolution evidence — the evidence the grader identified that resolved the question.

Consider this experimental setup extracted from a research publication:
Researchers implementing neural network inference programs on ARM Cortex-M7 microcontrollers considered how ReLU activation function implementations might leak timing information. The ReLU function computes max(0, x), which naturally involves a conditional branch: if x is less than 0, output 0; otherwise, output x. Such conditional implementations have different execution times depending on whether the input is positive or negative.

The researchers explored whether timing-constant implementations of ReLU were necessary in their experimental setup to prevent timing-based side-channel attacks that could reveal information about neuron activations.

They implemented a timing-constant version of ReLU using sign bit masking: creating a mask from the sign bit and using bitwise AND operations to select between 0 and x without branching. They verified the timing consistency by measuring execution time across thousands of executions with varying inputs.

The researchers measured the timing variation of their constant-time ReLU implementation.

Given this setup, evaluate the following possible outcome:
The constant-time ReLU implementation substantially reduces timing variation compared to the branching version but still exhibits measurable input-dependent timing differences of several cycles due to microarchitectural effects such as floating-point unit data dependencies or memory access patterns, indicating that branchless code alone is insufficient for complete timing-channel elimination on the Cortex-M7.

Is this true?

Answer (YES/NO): NO